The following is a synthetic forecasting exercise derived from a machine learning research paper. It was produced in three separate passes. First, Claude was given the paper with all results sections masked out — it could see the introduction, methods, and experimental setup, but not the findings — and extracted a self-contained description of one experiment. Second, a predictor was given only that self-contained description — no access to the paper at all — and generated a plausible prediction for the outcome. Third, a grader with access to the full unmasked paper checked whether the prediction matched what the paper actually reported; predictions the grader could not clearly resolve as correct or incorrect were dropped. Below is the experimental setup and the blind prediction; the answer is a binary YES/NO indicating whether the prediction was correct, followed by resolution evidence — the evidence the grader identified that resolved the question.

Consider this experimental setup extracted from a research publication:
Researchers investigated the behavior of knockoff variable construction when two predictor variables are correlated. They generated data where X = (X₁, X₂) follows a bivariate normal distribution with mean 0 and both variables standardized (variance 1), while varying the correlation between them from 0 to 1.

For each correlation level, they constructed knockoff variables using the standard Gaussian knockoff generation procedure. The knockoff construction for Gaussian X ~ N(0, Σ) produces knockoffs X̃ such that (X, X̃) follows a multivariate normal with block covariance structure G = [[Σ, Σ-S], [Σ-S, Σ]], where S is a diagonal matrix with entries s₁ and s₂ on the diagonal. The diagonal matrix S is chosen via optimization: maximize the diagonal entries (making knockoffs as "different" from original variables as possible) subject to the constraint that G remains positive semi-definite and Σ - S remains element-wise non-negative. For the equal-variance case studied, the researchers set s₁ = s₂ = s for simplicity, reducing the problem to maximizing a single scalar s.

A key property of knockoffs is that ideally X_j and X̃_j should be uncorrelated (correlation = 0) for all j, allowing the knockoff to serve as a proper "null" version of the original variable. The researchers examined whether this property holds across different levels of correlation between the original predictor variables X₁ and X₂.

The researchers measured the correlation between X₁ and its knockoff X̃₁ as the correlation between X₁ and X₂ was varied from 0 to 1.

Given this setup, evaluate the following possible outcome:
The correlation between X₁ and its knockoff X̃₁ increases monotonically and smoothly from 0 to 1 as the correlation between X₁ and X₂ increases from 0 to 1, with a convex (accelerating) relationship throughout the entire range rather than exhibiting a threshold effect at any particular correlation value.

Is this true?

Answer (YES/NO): NO